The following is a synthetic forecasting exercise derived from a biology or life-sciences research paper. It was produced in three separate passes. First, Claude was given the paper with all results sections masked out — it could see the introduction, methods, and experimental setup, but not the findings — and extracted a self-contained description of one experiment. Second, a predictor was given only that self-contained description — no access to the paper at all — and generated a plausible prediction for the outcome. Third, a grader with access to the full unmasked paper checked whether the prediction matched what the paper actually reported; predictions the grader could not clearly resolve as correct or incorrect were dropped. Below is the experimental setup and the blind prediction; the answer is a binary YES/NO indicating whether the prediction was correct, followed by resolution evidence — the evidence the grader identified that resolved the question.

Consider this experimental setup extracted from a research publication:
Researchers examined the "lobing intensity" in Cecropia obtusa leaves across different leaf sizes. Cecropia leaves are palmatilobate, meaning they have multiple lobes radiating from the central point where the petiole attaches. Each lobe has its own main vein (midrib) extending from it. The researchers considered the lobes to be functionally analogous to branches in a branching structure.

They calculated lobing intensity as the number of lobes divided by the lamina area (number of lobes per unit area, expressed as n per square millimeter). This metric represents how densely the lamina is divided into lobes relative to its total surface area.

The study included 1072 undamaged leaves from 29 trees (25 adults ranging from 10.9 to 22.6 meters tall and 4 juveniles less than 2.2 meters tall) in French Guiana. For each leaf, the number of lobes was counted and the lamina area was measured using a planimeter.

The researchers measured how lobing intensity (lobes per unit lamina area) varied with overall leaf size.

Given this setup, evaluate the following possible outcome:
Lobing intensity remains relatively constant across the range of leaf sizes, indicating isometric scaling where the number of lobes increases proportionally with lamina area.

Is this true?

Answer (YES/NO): NO